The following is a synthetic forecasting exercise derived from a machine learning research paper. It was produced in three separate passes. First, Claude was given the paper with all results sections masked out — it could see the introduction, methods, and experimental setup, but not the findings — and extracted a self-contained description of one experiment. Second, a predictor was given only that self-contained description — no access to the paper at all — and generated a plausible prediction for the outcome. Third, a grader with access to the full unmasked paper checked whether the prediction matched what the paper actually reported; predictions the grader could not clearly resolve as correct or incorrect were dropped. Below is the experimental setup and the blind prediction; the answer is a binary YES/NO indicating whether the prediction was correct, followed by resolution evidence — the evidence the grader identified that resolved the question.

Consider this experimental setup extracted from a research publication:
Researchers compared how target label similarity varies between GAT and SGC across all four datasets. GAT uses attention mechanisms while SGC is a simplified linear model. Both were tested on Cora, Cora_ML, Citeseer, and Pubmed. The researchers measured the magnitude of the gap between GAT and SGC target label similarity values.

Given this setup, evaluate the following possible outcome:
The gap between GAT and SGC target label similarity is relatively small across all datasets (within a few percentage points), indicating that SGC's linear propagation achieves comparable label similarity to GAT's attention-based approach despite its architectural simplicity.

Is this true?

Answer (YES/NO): NO